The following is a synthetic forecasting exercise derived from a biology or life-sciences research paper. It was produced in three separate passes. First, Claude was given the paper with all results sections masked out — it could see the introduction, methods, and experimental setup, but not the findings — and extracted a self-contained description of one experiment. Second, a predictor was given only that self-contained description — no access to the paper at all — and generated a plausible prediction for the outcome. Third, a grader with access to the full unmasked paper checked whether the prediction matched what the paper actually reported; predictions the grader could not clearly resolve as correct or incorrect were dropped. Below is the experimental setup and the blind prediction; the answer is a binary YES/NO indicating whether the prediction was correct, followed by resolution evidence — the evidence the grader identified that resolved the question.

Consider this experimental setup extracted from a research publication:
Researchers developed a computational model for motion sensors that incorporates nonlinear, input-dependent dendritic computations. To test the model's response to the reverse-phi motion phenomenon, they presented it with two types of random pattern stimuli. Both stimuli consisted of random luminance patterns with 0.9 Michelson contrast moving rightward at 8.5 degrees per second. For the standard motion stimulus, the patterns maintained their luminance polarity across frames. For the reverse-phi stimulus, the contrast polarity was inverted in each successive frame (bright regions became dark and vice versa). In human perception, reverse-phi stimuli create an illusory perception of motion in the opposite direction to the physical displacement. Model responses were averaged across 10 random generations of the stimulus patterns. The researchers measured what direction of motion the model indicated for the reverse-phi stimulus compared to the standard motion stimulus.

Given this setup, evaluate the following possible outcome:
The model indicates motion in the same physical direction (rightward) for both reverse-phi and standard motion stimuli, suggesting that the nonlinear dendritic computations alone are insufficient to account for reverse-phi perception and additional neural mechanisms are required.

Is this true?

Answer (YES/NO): NO